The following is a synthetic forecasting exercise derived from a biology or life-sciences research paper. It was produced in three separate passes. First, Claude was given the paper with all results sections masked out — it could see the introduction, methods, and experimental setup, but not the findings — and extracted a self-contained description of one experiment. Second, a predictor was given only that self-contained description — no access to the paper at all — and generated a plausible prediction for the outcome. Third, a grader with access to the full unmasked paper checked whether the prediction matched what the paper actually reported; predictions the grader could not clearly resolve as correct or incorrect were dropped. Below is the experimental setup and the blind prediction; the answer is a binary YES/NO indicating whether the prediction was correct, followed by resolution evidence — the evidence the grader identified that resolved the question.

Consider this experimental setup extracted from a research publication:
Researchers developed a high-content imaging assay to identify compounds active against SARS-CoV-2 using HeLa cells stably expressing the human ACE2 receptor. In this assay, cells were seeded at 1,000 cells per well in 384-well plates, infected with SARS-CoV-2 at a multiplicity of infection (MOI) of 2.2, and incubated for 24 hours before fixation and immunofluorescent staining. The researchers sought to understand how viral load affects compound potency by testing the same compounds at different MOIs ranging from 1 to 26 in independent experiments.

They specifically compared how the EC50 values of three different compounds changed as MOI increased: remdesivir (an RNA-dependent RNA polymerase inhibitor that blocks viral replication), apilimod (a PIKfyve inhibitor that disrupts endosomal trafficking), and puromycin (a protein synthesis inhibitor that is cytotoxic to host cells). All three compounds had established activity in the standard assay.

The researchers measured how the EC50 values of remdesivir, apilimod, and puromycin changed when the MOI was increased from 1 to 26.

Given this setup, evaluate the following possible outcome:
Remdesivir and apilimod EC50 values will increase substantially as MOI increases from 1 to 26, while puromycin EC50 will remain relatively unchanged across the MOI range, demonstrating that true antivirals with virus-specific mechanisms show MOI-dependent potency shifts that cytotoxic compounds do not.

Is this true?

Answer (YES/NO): YES